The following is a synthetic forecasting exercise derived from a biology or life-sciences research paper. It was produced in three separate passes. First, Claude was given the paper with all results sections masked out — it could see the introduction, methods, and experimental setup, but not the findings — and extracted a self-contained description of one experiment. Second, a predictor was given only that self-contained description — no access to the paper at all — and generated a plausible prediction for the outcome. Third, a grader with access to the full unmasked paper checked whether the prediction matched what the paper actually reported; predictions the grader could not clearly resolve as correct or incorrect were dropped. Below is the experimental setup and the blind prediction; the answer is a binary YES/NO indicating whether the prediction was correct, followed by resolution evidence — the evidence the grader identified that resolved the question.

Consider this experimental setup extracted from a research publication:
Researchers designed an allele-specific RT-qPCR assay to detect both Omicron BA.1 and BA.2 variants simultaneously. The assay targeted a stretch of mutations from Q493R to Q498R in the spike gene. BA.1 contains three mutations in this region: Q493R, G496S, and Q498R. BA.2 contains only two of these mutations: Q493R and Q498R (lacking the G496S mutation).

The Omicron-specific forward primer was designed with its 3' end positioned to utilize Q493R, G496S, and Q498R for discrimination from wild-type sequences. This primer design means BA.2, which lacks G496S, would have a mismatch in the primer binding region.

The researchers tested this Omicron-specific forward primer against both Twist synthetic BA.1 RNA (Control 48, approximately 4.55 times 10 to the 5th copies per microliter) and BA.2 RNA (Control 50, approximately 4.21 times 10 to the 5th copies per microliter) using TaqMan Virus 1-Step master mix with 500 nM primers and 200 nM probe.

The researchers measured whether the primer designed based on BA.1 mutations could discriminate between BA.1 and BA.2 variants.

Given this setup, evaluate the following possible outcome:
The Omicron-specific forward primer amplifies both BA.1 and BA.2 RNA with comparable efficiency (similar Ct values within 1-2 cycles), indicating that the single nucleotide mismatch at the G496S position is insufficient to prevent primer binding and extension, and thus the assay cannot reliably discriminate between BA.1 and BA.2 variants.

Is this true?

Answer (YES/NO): YES